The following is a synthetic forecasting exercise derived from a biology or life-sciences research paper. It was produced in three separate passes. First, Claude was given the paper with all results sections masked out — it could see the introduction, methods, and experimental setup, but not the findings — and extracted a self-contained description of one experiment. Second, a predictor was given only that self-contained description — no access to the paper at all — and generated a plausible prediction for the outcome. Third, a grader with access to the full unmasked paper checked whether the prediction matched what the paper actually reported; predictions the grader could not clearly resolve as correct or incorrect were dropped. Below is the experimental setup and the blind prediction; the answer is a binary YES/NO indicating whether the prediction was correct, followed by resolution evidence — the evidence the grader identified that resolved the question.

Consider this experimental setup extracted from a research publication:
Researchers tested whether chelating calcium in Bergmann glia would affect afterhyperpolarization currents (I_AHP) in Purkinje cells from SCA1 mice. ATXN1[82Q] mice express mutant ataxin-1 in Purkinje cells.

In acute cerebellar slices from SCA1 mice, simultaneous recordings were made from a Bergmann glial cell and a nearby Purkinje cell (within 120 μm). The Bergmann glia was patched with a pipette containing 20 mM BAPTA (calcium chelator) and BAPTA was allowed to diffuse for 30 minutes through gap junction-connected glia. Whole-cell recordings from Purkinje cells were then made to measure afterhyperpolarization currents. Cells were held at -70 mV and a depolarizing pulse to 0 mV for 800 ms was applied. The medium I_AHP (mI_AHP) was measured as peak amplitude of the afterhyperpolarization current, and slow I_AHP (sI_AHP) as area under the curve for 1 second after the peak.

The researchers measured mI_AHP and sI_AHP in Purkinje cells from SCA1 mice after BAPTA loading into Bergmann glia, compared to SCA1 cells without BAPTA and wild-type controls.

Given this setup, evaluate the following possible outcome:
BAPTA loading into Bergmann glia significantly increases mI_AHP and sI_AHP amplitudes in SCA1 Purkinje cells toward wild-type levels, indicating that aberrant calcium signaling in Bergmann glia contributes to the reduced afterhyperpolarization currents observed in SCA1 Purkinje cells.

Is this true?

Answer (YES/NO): NO